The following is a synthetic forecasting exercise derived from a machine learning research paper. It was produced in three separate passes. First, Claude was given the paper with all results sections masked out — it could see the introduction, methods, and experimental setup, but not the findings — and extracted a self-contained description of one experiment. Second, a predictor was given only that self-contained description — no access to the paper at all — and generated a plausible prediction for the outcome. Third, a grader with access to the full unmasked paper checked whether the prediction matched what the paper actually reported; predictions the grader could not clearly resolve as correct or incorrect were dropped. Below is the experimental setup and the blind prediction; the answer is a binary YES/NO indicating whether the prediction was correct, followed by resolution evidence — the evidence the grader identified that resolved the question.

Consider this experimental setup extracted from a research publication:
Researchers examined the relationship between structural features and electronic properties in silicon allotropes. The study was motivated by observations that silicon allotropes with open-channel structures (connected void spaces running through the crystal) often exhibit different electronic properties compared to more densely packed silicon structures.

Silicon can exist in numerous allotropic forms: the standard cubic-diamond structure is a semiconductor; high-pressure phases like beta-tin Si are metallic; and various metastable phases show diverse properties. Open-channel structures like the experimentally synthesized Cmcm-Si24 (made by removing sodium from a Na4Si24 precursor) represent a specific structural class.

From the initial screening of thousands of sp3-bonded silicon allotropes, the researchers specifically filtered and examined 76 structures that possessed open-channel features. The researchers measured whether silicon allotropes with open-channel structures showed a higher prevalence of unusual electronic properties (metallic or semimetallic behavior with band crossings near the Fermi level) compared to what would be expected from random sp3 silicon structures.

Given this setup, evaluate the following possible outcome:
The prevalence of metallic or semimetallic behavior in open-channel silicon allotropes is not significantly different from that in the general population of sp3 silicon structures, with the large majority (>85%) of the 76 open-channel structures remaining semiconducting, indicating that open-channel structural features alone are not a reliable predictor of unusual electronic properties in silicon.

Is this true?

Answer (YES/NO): NO